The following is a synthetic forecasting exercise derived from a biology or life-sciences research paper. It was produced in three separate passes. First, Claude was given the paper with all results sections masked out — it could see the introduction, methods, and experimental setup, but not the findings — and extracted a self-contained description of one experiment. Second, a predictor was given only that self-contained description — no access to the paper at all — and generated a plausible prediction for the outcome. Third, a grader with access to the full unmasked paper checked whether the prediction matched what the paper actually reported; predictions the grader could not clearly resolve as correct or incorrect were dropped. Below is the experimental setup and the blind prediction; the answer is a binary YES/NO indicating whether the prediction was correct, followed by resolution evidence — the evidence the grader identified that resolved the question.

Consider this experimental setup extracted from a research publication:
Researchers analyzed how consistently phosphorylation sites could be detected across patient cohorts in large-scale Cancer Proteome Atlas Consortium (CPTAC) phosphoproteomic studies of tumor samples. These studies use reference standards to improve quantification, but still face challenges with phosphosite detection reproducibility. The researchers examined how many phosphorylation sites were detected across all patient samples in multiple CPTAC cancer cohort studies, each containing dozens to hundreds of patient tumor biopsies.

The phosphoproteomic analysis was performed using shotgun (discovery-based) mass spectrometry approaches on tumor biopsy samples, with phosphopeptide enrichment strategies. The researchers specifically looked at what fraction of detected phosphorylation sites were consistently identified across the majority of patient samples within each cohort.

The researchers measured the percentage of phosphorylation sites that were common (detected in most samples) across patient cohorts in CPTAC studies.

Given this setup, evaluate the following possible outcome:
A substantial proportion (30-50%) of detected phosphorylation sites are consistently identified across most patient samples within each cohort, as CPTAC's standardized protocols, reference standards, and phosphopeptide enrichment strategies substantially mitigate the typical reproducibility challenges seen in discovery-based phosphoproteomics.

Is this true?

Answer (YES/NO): NO